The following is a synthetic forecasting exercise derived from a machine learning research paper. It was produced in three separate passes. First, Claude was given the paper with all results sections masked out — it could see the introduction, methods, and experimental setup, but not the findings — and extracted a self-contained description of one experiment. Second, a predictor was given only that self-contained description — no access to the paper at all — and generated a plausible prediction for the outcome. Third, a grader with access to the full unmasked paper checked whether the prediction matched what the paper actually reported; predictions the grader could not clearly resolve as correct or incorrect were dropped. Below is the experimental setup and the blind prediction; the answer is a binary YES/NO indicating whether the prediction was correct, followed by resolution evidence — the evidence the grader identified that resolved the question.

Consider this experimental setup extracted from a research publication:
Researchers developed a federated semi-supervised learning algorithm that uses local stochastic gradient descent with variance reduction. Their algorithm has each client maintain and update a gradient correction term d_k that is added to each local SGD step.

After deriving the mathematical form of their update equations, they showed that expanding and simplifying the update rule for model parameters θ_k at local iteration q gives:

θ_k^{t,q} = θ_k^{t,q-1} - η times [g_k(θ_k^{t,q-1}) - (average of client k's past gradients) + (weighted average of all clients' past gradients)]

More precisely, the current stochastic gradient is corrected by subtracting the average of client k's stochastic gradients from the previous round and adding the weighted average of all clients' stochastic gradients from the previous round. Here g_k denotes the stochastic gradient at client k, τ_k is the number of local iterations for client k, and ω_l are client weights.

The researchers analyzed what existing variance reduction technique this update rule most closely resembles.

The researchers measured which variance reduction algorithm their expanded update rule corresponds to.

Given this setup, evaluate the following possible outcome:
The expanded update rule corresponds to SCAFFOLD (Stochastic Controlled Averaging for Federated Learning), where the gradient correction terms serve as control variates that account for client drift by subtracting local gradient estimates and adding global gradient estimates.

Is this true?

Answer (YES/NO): NO